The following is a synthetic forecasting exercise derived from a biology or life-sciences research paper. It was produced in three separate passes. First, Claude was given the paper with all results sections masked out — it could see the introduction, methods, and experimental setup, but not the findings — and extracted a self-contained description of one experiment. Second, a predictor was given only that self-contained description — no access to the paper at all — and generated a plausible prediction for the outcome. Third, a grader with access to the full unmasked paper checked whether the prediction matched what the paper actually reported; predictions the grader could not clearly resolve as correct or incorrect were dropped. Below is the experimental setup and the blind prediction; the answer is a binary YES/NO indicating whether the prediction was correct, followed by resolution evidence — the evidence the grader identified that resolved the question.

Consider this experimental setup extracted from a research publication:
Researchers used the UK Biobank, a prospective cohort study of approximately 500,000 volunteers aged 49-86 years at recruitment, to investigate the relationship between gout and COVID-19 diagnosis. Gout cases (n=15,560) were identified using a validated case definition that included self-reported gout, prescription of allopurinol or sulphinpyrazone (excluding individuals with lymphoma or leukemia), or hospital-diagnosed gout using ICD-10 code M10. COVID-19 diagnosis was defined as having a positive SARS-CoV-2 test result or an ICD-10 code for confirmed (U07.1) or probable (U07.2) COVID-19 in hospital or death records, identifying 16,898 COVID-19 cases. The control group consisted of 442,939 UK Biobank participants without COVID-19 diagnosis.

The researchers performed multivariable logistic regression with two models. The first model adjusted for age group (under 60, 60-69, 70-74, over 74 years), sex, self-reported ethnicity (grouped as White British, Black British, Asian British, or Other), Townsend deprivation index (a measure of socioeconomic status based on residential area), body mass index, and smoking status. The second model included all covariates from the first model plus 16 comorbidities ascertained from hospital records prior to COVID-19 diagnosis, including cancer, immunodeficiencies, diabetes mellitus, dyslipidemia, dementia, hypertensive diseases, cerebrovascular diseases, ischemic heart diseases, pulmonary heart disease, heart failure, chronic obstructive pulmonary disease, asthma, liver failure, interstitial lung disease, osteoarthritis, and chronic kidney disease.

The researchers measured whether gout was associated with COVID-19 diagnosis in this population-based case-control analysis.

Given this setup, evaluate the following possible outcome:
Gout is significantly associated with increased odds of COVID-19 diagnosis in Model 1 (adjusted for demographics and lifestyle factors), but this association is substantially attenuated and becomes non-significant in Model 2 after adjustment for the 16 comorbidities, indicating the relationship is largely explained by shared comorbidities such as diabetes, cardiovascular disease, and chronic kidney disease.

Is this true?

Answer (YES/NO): NO